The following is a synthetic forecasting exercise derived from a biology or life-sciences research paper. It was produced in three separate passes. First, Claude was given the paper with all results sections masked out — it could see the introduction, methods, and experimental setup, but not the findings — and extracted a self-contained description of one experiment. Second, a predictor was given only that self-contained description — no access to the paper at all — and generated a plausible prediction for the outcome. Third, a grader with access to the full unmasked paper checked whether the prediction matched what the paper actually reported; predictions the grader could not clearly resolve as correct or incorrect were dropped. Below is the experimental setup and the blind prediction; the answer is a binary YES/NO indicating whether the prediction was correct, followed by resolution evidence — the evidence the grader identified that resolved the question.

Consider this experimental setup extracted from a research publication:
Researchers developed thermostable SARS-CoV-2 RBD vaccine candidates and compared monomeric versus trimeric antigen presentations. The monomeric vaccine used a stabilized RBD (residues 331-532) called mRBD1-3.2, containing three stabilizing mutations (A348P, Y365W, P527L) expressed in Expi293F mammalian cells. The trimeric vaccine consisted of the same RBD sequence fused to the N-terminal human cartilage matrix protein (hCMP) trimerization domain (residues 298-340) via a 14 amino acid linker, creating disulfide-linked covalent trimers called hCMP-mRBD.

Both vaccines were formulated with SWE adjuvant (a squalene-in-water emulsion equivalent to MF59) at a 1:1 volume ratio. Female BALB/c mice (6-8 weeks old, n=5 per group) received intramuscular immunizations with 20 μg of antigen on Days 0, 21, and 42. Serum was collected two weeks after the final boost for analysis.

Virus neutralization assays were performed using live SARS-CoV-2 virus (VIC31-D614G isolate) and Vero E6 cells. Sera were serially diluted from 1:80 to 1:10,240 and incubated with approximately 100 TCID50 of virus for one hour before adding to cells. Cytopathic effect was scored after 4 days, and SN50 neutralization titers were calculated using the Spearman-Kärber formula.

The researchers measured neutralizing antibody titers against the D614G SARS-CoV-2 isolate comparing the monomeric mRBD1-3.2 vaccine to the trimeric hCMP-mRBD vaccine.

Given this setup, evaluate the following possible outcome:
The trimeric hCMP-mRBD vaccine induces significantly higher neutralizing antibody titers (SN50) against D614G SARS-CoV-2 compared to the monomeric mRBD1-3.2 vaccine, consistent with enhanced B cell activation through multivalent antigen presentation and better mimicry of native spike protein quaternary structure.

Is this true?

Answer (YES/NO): NO